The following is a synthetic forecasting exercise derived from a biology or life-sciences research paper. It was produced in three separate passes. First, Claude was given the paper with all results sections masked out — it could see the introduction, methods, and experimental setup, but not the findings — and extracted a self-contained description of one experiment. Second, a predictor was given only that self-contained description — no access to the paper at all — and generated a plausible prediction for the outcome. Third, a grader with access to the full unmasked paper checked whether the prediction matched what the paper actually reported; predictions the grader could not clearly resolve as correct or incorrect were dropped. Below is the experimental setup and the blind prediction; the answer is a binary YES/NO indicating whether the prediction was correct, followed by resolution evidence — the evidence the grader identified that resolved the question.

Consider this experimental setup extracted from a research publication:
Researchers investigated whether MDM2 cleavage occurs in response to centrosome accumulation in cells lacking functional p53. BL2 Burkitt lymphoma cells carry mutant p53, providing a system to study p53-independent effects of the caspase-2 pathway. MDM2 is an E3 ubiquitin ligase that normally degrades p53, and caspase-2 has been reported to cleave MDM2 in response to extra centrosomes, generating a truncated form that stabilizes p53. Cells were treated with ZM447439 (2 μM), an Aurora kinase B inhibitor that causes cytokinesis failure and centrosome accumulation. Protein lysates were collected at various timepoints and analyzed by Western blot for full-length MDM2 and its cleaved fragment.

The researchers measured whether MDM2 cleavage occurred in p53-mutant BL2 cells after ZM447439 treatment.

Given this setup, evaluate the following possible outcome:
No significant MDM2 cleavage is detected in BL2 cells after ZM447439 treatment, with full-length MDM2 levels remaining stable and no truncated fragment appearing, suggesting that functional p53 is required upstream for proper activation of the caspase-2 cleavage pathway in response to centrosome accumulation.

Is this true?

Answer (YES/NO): NO